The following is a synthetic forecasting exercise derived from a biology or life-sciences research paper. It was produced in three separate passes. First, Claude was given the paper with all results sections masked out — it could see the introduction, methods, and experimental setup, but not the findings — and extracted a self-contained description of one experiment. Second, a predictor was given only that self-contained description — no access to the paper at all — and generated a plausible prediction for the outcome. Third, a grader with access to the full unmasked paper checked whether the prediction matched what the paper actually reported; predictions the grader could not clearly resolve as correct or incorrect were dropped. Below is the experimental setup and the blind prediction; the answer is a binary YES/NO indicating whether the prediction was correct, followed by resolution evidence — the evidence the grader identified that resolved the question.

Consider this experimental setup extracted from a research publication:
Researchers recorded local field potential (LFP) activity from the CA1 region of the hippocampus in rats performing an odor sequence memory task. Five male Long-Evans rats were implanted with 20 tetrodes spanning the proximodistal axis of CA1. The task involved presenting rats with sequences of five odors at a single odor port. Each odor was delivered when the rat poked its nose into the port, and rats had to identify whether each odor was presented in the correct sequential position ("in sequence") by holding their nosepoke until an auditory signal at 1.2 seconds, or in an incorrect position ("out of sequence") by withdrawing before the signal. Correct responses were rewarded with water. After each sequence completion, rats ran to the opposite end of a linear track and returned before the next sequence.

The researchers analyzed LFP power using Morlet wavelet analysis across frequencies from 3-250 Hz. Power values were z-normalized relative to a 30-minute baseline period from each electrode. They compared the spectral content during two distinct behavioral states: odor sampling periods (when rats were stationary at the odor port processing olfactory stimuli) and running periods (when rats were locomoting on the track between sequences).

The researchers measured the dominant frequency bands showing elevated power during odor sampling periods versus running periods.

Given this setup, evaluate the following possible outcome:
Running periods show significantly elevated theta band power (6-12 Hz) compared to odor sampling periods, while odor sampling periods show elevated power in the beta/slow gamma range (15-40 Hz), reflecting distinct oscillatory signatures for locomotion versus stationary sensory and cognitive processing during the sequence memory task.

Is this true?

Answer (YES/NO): YES